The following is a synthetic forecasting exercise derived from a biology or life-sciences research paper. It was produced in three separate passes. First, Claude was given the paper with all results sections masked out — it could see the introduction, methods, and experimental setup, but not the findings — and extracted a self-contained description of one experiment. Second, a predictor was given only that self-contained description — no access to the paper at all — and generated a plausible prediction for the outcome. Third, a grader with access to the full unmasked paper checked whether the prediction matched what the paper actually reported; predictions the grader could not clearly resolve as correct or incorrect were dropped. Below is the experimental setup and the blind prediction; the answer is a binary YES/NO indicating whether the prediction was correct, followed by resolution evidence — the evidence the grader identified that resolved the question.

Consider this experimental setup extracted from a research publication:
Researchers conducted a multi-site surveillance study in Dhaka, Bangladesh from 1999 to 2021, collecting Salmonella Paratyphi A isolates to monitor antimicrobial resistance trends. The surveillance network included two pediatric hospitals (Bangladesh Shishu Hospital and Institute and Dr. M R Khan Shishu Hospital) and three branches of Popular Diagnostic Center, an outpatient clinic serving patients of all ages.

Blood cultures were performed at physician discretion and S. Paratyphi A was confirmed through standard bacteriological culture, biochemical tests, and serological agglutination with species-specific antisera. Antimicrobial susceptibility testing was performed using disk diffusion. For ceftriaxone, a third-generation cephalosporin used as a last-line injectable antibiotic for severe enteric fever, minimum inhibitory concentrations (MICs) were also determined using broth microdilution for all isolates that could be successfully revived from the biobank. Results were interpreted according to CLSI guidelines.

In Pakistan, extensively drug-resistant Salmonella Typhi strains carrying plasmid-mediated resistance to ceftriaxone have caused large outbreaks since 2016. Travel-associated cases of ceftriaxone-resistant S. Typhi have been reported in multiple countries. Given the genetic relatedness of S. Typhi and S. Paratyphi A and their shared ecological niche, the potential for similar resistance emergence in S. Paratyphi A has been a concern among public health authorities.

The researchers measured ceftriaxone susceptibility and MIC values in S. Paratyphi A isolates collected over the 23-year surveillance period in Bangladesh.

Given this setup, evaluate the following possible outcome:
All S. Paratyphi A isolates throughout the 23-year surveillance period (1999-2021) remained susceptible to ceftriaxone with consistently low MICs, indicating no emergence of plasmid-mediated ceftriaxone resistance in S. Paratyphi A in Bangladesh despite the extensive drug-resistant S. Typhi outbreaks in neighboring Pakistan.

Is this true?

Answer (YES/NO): YES